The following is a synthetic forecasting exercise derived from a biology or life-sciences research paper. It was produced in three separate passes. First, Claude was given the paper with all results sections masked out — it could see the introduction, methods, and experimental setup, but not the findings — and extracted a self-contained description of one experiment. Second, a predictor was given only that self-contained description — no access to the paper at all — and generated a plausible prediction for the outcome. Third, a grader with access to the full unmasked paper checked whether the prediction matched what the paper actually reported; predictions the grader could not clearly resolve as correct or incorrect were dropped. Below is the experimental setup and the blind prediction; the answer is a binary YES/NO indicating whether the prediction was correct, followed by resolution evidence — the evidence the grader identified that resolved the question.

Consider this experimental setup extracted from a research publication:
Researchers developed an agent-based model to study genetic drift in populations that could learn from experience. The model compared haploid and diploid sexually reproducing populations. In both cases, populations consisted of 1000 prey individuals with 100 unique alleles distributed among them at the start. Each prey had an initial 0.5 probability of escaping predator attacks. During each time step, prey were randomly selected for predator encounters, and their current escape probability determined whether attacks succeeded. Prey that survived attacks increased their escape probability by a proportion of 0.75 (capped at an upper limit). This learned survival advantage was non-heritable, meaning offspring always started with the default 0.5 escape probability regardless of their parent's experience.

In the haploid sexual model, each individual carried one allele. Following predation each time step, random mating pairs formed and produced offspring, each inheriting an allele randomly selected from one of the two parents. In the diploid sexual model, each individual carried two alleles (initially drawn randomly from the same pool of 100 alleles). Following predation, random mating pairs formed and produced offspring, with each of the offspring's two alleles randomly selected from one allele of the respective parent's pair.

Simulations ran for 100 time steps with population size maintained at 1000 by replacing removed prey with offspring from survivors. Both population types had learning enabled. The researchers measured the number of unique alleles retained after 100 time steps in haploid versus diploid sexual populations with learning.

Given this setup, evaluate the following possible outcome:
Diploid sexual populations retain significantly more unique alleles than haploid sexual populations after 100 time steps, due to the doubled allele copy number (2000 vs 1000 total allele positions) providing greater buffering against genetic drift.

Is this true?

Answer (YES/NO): YES